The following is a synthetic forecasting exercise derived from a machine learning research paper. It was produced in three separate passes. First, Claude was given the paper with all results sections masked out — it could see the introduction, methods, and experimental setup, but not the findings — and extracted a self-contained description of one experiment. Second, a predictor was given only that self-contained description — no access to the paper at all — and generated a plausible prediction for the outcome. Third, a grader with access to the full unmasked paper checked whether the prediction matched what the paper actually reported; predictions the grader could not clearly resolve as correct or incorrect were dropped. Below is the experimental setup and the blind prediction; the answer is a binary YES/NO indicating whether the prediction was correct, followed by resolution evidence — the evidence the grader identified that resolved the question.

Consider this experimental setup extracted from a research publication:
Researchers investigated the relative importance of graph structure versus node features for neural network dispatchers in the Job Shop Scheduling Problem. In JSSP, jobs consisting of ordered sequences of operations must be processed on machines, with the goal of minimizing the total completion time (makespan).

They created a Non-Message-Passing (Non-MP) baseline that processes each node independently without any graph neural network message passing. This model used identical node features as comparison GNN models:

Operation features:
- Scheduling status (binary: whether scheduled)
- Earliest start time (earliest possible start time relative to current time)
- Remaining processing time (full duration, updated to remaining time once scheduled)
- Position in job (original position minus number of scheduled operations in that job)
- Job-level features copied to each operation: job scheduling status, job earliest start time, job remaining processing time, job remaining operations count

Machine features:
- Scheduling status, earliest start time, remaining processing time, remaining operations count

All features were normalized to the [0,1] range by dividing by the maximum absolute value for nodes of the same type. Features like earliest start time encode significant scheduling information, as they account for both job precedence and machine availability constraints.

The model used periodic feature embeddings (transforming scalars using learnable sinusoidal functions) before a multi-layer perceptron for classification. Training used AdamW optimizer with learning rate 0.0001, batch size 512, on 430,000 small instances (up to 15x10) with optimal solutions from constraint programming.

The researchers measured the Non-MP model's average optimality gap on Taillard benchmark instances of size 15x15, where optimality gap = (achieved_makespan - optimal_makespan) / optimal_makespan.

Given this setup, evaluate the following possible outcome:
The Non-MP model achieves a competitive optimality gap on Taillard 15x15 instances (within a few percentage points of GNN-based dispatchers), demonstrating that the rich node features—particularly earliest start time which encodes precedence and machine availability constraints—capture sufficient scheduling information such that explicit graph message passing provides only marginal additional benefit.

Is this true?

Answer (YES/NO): YES